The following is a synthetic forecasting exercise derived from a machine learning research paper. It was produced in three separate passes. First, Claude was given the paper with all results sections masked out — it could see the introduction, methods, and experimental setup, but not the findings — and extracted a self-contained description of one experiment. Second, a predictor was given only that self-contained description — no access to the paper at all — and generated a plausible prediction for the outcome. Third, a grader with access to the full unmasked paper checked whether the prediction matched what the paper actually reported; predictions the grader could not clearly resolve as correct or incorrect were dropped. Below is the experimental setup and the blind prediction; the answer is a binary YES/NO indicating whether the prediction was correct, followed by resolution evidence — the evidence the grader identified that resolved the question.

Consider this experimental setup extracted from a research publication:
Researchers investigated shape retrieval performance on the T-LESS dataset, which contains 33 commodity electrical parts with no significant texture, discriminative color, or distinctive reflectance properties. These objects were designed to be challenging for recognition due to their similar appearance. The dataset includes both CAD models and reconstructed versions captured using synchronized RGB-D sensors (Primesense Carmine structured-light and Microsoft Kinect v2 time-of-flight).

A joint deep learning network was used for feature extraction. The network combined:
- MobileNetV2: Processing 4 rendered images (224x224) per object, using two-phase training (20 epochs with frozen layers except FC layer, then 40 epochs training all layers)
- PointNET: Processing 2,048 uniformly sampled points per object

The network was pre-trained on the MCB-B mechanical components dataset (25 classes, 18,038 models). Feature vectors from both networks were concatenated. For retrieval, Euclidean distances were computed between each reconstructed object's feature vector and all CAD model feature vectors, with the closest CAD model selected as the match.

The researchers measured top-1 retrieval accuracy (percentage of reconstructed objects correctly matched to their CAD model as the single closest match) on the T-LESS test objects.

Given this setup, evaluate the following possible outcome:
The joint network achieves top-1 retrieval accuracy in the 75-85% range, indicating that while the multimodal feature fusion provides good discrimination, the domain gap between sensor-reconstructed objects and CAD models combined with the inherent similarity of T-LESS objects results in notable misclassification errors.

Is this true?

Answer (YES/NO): NO